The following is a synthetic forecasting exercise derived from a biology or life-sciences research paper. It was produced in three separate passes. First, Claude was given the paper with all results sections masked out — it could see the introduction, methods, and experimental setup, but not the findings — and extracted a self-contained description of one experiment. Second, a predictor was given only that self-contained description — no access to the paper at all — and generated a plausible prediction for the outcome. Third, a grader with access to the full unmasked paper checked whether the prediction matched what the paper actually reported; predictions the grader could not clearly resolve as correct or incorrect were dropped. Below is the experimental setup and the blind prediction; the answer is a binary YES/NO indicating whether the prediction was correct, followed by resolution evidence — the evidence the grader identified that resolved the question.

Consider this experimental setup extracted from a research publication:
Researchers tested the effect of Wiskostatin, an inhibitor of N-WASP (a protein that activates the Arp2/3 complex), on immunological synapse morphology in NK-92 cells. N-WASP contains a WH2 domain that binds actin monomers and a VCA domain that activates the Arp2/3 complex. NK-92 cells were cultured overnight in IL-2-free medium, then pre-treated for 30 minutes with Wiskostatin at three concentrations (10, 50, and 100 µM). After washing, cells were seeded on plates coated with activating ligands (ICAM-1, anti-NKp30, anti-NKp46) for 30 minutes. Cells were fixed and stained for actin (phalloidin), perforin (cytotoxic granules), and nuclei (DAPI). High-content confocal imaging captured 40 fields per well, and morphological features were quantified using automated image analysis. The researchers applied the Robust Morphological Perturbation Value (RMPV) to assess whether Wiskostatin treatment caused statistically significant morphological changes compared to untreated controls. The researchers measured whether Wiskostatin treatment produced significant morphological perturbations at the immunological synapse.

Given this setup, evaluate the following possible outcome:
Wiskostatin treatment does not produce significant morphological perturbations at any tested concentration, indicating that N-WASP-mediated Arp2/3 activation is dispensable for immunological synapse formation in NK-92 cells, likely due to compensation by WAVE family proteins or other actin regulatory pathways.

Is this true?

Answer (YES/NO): NO